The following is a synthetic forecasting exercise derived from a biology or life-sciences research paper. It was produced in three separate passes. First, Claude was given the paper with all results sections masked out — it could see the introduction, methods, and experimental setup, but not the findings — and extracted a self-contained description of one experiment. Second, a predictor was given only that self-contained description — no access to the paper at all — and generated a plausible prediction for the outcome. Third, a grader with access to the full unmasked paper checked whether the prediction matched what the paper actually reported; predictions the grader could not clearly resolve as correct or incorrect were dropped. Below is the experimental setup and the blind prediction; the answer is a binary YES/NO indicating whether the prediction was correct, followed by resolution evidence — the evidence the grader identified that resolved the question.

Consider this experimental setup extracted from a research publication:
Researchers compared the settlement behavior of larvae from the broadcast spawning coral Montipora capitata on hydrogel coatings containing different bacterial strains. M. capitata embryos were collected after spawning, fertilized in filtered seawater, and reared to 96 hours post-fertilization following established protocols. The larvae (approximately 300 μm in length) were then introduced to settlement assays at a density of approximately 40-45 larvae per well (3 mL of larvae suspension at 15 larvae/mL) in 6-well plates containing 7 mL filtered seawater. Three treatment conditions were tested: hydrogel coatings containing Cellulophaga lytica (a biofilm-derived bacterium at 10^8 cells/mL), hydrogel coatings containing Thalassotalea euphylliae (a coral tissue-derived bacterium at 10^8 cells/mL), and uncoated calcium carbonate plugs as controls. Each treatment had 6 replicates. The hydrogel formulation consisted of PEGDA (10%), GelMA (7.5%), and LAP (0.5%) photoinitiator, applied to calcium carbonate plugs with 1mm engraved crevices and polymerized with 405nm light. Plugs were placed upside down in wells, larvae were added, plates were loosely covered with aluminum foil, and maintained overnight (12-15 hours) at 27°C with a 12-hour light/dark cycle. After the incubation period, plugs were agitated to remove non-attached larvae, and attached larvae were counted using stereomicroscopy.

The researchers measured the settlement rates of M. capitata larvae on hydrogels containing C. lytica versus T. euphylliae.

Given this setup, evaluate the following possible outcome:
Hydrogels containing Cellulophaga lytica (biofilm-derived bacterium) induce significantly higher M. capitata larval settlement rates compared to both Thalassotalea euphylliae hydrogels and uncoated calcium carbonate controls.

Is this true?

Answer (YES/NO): NO